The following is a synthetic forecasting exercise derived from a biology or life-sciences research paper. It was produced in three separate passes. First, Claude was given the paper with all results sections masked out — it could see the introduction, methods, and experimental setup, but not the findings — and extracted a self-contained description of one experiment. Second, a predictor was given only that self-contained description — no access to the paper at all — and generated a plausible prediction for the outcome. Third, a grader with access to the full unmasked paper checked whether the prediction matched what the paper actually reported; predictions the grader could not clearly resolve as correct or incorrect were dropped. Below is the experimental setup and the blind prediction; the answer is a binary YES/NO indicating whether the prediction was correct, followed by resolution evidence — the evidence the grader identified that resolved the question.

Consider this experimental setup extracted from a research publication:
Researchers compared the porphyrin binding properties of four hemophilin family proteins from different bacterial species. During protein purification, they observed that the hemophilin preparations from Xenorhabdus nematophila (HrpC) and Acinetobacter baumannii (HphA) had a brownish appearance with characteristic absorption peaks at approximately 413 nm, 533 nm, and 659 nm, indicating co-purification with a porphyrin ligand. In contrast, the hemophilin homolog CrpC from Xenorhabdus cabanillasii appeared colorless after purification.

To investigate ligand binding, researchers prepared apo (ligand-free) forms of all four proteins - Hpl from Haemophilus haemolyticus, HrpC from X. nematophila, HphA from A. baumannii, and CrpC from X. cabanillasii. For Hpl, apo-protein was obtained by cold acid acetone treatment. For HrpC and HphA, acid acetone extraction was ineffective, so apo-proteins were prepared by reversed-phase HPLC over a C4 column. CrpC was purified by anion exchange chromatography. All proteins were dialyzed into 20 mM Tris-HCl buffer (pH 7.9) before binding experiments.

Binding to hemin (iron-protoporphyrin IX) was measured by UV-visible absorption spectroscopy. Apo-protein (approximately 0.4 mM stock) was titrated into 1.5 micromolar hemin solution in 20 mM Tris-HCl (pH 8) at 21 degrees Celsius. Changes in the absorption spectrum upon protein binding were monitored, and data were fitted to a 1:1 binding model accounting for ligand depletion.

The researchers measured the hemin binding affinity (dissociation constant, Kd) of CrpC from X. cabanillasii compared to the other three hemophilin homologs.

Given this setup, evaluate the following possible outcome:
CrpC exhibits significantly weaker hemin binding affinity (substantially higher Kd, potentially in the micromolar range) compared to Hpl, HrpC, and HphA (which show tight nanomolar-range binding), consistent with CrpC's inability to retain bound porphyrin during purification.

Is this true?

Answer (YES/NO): YES